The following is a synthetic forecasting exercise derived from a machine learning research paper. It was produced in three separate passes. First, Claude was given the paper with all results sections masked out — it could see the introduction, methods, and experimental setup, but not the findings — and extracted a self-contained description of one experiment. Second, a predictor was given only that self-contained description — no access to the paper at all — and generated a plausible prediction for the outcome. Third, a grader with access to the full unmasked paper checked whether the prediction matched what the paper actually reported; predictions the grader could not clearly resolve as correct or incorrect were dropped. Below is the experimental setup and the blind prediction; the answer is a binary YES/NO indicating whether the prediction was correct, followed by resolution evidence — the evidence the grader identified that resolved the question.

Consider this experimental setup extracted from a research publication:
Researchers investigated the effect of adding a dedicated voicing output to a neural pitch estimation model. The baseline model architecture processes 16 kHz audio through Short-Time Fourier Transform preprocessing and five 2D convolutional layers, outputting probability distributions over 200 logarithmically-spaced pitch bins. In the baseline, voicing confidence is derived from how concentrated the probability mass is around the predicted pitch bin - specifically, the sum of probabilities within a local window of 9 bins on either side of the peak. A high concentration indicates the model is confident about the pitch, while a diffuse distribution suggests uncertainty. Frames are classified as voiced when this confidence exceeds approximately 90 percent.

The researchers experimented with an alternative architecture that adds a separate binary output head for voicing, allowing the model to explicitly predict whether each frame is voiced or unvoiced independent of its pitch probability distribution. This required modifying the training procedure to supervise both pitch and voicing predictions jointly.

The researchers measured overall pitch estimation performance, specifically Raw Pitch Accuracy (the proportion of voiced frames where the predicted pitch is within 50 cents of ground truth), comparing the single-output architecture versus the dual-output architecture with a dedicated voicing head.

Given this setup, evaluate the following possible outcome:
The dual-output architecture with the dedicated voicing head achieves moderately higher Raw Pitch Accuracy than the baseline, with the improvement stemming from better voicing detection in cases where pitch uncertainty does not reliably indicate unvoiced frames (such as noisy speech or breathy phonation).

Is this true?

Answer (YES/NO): NO